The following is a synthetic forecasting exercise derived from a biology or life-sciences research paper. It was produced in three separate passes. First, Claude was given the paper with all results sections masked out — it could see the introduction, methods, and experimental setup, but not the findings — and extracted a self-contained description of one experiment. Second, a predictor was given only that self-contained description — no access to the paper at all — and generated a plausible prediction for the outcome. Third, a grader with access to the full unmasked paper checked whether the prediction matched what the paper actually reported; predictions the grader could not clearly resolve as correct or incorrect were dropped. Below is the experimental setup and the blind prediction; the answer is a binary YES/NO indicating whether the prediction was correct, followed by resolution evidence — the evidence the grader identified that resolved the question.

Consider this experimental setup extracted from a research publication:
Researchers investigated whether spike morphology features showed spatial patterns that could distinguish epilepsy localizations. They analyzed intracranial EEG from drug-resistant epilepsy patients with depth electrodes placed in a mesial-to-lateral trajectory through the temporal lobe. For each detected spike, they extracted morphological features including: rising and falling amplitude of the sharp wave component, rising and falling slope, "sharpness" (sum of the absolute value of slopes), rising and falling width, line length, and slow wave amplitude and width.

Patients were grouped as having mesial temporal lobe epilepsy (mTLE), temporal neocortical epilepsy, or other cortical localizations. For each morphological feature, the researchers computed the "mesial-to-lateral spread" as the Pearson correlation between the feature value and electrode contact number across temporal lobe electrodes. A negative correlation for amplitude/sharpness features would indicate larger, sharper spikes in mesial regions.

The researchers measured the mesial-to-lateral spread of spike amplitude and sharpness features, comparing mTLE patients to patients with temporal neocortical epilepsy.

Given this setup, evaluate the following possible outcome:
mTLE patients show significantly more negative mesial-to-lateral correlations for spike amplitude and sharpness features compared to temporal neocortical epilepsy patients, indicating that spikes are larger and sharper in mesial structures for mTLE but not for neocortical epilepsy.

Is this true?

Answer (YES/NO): NO